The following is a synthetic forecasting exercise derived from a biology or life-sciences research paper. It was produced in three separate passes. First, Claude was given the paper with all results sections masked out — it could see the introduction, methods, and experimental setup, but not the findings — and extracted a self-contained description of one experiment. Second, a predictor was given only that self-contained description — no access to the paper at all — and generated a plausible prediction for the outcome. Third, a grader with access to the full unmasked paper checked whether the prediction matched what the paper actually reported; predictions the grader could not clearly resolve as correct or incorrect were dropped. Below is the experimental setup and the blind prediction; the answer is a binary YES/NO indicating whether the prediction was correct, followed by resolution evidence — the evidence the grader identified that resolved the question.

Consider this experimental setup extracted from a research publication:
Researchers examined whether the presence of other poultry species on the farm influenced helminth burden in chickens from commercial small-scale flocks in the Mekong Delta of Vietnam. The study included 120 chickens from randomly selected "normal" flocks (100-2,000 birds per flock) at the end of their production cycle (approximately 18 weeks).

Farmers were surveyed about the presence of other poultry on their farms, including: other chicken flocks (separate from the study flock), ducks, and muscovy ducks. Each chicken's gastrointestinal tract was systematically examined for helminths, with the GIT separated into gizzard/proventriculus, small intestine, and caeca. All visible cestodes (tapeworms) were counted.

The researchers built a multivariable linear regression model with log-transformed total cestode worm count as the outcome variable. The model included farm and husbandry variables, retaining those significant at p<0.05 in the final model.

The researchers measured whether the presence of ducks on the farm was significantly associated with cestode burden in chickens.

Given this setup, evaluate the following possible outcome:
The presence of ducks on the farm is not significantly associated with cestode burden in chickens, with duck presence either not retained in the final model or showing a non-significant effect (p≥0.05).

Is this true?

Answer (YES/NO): NO